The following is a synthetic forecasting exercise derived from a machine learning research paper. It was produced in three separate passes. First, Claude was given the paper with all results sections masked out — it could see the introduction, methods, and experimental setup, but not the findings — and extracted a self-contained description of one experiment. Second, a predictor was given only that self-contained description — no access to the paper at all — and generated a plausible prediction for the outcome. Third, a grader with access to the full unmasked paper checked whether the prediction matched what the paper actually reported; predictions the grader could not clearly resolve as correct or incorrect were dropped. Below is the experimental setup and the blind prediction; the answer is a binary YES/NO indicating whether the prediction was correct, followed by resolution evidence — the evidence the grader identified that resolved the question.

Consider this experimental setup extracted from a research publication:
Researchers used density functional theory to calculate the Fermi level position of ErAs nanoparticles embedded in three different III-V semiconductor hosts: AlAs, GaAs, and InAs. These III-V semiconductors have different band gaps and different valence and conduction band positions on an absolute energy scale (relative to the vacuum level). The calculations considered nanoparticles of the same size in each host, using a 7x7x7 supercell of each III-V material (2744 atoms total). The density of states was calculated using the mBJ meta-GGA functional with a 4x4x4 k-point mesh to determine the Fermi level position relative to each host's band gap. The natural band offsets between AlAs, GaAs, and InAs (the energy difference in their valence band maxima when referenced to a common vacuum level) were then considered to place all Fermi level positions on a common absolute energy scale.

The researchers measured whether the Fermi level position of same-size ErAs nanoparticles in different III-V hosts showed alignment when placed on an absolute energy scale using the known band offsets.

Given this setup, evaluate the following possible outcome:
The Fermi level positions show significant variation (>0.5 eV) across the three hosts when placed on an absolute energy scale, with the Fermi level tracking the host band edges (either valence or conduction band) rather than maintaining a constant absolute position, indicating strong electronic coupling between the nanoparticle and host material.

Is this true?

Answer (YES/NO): NO